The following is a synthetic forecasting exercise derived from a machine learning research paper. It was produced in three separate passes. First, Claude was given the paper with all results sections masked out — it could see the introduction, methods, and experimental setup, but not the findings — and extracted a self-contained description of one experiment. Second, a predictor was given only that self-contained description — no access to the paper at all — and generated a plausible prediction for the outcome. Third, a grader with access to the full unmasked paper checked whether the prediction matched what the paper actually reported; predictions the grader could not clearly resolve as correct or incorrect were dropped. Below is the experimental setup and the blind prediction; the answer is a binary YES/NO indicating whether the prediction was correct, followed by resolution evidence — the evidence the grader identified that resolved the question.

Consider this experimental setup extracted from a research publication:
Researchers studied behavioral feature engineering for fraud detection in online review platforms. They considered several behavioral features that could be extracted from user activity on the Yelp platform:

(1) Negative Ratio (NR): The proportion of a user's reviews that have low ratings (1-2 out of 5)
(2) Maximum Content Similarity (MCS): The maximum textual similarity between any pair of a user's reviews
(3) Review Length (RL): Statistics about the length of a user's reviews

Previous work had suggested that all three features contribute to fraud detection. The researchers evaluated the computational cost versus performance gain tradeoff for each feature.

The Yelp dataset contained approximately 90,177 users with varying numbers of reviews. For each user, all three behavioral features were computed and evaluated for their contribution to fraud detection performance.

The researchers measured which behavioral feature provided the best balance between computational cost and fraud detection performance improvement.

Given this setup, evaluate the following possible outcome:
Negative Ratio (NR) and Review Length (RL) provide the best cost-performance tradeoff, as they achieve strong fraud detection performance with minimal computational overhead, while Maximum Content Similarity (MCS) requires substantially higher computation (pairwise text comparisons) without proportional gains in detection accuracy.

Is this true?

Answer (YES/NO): NO